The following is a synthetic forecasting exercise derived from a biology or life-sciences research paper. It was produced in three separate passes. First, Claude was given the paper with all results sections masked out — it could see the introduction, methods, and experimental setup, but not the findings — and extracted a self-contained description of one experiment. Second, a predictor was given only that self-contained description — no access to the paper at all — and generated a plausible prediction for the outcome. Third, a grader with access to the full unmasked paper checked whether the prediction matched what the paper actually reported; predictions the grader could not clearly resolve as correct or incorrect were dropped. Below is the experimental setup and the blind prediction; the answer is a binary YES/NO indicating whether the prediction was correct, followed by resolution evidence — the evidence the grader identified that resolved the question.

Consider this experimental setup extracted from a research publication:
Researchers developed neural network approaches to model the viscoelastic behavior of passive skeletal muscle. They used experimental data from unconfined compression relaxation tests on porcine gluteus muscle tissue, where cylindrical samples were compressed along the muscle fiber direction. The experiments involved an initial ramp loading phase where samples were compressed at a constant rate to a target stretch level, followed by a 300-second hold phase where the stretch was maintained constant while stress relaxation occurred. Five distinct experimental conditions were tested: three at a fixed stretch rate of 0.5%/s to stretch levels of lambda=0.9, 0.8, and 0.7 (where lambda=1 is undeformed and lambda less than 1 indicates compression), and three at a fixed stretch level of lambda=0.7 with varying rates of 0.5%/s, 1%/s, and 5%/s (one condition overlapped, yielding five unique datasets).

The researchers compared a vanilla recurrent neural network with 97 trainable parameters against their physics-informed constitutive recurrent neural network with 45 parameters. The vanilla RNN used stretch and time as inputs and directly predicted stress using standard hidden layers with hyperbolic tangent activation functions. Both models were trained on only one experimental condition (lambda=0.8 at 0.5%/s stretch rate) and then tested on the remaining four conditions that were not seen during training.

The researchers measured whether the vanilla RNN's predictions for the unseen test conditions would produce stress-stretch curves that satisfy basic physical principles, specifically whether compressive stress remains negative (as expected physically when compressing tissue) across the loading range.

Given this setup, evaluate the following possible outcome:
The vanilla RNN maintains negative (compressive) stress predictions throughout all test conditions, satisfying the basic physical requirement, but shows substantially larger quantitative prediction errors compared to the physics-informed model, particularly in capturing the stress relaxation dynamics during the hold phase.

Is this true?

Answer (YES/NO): NO